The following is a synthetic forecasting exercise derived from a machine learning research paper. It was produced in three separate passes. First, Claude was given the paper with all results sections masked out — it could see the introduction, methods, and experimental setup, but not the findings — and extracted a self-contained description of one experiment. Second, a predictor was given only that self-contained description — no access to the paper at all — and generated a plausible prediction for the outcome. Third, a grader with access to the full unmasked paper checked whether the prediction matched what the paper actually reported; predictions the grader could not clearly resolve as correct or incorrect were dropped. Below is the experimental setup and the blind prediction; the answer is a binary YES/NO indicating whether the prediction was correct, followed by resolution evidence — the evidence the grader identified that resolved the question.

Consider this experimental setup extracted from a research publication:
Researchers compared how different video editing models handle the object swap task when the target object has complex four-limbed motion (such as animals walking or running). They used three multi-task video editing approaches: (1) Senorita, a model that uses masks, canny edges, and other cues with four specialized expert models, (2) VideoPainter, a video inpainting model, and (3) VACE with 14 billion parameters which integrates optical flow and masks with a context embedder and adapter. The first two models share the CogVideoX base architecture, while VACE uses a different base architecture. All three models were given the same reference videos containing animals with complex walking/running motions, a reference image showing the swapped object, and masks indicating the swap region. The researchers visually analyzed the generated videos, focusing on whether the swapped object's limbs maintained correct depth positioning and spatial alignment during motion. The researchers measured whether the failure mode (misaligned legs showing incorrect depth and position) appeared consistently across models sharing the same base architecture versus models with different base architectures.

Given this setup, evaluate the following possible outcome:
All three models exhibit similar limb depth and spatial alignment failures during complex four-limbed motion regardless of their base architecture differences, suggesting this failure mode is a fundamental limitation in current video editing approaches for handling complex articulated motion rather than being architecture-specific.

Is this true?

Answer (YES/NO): NO